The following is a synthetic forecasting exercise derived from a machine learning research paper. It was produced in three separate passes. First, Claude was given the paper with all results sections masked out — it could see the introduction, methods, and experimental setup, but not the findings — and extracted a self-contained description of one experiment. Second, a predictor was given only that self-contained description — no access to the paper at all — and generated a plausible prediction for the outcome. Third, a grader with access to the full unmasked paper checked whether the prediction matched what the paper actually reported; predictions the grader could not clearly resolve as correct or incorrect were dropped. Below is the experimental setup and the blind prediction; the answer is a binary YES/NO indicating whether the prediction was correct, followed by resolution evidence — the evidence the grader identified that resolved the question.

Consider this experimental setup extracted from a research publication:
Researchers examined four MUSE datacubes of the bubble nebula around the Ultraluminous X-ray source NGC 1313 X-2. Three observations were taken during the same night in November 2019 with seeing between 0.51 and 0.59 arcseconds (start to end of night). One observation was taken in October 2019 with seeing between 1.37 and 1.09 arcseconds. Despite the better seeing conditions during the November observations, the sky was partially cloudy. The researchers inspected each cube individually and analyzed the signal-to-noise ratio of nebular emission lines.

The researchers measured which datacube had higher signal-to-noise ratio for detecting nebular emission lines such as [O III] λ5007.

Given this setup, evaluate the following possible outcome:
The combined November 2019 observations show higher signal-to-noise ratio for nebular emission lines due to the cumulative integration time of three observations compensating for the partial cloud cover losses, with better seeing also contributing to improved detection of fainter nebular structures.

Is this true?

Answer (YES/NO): NO